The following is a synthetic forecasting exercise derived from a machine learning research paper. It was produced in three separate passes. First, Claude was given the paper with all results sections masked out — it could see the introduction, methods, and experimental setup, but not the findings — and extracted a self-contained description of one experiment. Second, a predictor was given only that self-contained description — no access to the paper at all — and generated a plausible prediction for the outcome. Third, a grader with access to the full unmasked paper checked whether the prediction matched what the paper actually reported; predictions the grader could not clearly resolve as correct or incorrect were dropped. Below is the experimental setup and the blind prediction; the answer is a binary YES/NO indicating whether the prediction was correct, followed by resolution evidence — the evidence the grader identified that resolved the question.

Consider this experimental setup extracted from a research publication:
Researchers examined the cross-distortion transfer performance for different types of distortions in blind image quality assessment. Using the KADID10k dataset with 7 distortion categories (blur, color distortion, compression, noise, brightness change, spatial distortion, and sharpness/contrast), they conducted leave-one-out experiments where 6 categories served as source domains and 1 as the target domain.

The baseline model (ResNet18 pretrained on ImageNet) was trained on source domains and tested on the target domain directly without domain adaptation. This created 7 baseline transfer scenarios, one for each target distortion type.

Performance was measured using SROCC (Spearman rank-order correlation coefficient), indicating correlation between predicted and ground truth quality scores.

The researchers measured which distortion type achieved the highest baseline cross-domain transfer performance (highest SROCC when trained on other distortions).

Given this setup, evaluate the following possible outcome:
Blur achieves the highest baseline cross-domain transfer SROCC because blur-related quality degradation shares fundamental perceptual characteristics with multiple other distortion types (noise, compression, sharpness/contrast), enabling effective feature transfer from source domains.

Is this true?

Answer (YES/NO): NO